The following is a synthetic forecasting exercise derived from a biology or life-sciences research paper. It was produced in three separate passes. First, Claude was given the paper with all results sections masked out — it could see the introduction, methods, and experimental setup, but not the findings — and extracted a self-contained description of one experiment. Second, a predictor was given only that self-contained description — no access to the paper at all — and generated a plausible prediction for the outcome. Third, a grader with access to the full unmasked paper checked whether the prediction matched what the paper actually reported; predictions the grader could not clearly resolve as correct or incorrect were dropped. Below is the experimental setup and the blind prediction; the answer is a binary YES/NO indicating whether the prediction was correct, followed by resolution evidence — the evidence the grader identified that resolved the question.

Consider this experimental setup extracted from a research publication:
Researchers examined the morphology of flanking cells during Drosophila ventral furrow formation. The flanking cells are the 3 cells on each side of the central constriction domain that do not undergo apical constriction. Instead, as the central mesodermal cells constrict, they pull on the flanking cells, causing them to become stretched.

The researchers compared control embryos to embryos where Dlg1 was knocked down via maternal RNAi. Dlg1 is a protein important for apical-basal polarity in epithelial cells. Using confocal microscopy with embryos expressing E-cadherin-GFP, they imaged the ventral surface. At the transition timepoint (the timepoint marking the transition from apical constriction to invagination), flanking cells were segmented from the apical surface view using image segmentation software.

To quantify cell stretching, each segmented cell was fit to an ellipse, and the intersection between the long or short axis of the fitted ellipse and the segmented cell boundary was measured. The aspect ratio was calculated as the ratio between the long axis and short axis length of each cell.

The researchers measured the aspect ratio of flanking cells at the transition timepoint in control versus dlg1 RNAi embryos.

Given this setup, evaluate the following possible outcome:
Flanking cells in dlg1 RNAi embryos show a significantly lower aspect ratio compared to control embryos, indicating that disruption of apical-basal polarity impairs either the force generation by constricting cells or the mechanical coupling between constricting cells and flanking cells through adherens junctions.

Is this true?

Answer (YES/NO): NO